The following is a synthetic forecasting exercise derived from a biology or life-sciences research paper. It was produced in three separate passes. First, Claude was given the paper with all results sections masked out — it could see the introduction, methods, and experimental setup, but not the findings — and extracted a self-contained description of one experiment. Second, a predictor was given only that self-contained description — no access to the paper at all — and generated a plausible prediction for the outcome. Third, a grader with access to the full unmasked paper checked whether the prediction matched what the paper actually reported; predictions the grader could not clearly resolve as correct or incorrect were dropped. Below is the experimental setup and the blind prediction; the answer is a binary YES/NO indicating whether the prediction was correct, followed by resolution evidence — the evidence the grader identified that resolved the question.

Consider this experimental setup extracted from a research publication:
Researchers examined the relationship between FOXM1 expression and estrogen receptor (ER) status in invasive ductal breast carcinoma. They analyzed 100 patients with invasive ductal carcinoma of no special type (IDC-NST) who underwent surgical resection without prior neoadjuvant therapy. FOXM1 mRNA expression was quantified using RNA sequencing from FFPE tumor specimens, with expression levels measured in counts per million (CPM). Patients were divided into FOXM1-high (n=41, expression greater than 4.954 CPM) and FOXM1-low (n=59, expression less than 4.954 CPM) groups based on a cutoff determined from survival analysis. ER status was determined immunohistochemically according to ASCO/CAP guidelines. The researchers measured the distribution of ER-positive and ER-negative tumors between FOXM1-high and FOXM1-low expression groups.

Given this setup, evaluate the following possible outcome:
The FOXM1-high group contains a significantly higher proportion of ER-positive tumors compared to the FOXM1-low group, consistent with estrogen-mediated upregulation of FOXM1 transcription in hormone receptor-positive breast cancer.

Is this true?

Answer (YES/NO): NO